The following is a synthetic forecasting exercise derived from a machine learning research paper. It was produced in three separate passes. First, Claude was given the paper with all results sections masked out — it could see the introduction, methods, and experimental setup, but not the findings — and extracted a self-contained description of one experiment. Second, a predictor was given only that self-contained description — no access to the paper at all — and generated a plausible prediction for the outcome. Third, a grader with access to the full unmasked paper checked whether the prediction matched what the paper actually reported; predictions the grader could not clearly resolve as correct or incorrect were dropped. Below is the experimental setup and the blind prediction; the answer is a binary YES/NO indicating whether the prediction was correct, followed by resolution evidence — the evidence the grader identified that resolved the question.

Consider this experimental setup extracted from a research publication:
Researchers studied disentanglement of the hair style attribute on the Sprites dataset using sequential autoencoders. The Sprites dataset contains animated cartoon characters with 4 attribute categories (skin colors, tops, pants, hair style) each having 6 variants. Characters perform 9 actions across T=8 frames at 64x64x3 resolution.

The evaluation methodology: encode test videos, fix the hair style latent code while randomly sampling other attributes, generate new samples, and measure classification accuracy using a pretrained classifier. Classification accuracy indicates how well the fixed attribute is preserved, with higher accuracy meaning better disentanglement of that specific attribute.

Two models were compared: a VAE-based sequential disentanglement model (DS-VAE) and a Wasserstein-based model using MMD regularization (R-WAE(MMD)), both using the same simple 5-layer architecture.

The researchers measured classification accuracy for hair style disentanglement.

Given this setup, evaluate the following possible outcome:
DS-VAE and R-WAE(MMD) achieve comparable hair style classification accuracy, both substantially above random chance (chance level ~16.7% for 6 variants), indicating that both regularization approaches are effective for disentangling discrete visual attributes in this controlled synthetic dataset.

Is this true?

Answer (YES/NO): YES